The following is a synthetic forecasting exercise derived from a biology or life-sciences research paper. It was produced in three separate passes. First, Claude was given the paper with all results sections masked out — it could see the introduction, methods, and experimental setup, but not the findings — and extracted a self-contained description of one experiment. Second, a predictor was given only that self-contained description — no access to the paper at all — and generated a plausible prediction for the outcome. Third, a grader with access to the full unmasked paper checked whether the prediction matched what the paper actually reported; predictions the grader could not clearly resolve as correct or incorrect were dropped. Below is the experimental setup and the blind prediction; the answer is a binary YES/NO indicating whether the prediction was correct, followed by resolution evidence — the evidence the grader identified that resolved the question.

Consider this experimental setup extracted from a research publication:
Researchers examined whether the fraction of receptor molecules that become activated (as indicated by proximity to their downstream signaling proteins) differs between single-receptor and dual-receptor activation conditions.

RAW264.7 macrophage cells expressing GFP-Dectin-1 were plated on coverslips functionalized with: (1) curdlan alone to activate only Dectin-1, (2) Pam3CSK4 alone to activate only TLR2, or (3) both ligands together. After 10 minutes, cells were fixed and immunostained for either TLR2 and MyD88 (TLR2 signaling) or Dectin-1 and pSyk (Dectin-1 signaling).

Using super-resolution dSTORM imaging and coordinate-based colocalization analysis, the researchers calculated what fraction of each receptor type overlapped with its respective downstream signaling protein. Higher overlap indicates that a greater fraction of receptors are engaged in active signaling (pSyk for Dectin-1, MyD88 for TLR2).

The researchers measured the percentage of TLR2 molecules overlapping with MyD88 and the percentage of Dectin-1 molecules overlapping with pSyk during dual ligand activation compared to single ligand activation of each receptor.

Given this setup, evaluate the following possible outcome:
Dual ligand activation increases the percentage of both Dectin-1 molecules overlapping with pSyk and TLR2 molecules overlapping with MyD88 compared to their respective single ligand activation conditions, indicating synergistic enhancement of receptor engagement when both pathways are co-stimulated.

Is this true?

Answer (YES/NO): YES